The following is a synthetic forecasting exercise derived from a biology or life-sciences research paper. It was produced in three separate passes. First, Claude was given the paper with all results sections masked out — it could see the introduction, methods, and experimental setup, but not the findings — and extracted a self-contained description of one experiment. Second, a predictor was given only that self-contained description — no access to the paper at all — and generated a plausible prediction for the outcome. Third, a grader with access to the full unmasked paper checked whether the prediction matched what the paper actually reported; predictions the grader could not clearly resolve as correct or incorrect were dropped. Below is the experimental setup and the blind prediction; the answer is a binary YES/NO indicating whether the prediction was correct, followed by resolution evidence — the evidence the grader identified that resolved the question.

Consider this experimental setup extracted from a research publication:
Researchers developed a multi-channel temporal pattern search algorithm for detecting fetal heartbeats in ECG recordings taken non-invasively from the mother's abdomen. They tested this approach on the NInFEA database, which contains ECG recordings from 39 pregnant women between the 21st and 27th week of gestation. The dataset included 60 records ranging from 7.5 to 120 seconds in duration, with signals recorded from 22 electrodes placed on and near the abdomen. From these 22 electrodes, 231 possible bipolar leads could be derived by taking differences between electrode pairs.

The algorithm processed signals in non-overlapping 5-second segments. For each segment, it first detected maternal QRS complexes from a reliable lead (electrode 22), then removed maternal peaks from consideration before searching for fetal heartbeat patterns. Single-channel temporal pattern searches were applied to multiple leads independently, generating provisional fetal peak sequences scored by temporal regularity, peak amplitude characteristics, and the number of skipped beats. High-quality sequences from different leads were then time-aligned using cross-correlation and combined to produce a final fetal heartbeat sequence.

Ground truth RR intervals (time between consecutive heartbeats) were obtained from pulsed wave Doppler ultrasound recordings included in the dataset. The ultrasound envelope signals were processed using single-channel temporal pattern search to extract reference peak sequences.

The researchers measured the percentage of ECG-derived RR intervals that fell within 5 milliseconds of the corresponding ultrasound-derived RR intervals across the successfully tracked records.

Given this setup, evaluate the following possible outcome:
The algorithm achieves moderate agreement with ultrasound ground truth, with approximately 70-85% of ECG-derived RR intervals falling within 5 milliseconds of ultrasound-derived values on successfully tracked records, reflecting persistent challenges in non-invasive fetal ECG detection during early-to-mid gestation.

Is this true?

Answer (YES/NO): YES